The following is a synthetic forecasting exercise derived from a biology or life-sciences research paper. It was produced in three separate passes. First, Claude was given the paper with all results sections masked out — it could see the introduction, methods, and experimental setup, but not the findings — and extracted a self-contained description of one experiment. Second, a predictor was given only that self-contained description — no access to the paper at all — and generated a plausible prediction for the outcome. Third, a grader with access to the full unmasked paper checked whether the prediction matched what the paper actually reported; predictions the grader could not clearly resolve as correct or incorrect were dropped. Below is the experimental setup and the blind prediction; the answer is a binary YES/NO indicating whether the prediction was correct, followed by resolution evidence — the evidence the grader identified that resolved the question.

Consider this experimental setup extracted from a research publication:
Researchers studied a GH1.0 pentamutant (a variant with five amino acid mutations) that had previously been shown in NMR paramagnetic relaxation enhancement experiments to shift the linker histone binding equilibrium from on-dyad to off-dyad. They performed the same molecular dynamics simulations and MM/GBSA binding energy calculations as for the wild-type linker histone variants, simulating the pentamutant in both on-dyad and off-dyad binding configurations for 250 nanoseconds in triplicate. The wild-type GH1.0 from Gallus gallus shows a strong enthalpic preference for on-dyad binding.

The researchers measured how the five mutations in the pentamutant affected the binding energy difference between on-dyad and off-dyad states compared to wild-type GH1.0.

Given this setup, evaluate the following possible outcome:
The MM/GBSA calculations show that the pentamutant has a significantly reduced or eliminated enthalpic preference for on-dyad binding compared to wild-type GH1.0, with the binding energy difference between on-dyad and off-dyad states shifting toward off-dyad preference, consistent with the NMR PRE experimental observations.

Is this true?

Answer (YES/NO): YES